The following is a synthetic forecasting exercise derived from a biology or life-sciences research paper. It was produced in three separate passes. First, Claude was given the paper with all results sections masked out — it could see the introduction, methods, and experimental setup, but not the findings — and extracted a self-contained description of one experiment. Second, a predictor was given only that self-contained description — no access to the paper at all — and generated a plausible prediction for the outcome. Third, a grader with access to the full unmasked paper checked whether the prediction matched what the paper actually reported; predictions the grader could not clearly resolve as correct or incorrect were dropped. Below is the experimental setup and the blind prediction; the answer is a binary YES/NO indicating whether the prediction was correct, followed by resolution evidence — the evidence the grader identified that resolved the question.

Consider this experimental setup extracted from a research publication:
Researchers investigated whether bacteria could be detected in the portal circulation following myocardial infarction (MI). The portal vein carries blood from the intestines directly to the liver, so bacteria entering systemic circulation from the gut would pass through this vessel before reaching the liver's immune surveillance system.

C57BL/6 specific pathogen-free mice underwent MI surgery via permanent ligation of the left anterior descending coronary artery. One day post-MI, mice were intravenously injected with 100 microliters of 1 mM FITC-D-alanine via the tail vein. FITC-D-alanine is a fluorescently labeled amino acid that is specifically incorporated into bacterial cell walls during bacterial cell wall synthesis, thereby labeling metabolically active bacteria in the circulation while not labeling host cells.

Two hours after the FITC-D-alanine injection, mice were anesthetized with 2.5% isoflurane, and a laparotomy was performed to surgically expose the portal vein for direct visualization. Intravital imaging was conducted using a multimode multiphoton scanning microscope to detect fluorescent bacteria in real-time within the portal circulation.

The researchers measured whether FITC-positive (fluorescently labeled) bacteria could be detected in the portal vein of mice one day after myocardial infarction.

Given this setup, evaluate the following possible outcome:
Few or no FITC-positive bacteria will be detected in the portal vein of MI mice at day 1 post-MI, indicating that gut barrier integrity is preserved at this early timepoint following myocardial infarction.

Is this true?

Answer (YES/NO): NO